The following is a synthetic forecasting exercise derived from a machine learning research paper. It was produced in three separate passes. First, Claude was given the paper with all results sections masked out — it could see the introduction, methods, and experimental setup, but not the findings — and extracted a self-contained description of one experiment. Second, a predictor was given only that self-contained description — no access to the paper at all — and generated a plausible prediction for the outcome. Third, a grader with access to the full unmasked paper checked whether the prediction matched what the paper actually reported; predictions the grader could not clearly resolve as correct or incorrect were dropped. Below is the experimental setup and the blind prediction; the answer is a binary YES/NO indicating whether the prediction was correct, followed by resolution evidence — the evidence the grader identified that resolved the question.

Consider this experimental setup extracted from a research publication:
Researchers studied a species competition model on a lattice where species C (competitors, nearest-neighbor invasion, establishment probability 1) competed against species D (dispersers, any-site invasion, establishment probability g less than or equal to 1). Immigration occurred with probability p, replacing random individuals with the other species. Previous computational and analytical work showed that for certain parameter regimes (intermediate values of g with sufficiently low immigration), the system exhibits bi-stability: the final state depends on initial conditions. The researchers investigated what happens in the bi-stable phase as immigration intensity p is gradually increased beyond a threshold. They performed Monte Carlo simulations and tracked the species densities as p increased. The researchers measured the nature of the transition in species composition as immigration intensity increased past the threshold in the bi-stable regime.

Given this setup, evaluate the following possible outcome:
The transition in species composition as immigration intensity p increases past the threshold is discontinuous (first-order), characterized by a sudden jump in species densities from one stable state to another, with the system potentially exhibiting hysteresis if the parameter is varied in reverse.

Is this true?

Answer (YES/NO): YES